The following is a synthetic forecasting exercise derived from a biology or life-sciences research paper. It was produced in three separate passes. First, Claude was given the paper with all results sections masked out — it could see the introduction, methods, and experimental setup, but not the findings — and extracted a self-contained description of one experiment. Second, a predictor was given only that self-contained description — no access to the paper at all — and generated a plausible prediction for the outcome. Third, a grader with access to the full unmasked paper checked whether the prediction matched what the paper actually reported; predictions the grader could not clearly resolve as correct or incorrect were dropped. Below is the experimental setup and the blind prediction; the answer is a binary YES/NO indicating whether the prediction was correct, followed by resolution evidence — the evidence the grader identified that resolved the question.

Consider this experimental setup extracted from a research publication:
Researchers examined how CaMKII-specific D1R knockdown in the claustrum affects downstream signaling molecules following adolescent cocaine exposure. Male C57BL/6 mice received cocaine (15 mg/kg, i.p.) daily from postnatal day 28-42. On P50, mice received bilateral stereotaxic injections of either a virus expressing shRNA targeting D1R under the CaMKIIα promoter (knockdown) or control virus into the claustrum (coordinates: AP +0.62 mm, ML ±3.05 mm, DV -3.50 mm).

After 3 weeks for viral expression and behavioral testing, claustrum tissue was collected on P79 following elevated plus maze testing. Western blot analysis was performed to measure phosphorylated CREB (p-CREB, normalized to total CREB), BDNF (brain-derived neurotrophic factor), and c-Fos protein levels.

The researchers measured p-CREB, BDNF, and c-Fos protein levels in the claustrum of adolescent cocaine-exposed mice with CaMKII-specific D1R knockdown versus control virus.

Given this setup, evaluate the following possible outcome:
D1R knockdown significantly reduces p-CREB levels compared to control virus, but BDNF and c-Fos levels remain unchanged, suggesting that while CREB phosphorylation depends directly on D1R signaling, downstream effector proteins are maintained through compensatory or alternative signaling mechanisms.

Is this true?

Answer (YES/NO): NO